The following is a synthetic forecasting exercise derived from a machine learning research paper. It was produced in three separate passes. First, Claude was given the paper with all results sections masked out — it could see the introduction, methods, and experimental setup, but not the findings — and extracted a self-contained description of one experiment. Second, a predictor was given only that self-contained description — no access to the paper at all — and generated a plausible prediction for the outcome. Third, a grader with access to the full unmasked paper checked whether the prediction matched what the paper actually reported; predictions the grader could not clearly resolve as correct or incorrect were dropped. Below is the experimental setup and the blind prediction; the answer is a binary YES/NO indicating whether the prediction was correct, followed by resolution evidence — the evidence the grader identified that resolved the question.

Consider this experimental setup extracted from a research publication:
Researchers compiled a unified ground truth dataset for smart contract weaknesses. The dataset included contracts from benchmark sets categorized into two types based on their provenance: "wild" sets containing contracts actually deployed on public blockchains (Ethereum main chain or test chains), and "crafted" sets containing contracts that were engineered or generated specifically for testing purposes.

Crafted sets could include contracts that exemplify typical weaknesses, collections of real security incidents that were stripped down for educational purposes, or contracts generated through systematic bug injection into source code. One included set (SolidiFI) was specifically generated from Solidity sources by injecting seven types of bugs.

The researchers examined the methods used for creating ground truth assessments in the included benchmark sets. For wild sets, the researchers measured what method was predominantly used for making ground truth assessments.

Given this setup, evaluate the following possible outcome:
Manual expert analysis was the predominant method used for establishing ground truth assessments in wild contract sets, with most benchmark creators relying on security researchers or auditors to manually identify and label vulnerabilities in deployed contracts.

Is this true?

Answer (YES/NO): YES